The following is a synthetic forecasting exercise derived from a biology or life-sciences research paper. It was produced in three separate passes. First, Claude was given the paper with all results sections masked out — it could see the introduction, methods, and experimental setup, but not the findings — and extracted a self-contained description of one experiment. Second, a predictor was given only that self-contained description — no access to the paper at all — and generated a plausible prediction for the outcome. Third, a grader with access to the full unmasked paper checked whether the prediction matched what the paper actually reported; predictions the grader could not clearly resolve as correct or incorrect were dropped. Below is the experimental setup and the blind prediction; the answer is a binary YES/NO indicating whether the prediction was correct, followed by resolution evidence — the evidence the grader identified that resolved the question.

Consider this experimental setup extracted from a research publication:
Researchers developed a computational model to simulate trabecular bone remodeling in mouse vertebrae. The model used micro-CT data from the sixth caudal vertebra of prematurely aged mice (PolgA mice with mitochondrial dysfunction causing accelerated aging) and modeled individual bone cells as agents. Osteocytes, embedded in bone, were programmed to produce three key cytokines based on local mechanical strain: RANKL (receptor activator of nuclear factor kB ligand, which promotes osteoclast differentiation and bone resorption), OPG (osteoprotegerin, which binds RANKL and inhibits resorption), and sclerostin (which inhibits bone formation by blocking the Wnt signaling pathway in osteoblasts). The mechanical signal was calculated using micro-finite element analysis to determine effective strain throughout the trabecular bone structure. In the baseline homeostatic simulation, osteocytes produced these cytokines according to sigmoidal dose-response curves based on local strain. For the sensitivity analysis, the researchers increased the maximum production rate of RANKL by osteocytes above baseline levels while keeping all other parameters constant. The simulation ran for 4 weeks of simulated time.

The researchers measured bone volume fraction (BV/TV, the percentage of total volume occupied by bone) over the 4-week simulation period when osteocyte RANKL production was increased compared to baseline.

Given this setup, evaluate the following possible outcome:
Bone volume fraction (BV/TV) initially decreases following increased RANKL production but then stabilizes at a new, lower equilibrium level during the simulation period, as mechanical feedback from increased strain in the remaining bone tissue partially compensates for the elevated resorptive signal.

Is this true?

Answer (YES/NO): NO